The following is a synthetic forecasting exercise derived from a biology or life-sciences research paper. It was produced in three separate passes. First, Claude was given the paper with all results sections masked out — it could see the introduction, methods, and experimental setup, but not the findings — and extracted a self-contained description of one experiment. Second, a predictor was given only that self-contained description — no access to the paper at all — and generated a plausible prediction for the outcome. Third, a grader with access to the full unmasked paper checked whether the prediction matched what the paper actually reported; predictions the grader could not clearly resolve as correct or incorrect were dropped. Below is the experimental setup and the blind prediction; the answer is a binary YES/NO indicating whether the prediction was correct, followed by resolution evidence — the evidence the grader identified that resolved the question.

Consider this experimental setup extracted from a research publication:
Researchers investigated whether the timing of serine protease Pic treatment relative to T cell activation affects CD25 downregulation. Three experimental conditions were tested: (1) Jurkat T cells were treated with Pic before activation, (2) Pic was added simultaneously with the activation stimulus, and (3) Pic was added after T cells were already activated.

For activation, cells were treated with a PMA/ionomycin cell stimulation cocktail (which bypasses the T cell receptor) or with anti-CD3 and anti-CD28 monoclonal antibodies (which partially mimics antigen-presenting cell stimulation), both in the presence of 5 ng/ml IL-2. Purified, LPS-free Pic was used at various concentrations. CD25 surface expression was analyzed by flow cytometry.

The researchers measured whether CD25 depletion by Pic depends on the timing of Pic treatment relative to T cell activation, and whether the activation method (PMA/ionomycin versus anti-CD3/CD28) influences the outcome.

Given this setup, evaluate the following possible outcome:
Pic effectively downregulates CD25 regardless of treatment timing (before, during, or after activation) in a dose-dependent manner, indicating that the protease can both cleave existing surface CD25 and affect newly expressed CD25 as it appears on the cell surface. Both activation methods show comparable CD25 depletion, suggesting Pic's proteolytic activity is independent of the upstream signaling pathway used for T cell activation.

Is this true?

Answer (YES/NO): NO